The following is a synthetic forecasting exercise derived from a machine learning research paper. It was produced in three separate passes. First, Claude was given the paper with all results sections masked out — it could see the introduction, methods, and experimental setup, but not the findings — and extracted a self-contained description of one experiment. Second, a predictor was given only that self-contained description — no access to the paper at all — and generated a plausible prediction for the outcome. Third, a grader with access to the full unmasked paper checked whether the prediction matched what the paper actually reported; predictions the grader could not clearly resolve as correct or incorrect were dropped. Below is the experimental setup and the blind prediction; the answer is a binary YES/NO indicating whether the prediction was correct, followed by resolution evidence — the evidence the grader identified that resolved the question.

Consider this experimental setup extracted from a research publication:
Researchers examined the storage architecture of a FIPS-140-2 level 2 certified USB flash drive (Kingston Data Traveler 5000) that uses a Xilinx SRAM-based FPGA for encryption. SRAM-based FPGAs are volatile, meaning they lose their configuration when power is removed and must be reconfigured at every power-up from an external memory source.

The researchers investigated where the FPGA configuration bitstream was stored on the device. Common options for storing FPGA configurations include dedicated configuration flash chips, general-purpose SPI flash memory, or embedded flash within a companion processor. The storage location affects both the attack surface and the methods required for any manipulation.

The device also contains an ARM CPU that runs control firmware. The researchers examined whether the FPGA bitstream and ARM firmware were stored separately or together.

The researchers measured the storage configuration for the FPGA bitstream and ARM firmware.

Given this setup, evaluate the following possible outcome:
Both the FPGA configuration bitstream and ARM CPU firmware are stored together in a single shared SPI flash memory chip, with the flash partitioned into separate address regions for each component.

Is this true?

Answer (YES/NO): YES